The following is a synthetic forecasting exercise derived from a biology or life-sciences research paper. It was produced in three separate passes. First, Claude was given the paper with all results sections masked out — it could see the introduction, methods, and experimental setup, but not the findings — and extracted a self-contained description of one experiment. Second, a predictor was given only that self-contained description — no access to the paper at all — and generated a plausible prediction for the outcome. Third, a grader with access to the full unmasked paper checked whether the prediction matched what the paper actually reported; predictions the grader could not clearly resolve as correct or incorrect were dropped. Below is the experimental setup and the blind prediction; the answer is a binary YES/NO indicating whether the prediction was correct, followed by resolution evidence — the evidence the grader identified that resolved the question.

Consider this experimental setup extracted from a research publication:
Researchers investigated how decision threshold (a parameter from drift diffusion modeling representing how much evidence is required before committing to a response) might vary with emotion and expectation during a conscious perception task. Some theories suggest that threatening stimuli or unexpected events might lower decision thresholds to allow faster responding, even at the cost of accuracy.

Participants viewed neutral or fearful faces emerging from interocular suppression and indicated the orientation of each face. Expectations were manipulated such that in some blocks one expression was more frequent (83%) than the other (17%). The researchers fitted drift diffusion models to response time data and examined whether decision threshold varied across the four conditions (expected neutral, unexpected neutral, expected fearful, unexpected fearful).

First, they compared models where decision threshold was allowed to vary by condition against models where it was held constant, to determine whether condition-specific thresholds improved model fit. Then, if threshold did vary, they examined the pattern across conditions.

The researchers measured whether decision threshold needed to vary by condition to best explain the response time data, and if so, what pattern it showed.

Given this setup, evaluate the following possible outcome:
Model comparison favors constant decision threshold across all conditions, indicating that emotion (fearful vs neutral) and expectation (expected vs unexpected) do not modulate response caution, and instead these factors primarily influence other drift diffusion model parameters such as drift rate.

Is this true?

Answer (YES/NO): YES